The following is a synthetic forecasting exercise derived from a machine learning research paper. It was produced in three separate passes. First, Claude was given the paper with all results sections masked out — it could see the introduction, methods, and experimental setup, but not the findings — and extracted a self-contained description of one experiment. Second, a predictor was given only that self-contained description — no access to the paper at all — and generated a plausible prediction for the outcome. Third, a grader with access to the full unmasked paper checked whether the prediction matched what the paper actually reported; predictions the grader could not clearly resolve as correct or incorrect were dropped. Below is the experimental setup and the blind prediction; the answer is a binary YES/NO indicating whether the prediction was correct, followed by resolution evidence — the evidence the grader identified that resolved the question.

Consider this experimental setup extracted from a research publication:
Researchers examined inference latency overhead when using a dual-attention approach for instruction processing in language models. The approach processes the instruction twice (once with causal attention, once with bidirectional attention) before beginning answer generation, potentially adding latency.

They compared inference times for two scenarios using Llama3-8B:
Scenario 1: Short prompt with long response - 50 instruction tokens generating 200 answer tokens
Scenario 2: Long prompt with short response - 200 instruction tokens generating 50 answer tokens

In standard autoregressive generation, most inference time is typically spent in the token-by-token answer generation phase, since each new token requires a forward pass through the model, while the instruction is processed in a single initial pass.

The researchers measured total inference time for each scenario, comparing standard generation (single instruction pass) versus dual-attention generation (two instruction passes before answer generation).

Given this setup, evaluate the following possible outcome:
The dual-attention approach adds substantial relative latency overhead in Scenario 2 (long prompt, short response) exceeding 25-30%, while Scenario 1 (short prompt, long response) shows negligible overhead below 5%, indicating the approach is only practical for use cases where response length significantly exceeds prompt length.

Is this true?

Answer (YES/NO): NO